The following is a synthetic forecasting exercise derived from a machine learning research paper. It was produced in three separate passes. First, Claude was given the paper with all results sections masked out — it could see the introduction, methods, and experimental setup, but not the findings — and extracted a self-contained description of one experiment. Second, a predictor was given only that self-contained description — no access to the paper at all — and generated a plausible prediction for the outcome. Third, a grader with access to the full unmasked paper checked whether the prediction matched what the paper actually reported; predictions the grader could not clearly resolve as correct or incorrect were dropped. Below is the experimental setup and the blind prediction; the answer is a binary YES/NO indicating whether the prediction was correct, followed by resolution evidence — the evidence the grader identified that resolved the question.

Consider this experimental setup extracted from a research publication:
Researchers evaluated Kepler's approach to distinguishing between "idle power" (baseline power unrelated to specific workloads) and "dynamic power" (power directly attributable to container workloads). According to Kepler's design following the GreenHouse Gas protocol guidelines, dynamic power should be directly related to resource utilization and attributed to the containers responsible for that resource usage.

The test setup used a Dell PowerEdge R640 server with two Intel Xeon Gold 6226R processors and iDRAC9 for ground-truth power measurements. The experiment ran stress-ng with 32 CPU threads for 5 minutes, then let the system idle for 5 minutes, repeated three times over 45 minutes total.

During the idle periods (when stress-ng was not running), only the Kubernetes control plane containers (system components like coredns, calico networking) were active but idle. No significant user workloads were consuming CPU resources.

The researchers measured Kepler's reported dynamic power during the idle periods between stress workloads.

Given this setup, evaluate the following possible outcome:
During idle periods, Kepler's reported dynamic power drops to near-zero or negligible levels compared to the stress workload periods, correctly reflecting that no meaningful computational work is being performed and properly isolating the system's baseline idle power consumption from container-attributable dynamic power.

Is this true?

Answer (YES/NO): NO